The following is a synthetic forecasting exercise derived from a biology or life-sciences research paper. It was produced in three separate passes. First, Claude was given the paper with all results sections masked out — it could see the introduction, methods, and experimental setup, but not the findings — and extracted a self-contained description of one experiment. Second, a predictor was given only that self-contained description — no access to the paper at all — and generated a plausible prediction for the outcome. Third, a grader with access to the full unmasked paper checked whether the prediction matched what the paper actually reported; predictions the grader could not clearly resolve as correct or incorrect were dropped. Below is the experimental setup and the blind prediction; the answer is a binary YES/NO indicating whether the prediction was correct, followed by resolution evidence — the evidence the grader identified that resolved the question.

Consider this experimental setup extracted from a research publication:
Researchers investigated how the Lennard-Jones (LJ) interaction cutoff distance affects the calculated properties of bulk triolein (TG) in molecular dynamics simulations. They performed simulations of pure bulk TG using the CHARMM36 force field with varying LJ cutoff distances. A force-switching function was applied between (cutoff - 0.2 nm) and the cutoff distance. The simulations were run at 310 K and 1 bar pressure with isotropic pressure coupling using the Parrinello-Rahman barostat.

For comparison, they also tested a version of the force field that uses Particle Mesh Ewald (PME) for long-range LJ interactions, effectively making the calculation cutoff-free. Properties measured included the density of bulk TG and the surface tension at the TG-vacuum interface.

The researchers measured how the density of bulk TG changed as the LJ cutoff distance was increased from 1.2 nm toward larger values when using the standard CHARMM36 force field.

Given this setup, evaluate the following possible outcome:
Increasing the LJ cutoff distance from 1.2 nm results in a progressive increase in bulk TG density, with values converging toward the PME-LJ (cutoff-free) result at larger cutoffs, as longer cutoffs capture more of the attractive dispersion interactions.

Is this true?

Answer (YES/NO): YES